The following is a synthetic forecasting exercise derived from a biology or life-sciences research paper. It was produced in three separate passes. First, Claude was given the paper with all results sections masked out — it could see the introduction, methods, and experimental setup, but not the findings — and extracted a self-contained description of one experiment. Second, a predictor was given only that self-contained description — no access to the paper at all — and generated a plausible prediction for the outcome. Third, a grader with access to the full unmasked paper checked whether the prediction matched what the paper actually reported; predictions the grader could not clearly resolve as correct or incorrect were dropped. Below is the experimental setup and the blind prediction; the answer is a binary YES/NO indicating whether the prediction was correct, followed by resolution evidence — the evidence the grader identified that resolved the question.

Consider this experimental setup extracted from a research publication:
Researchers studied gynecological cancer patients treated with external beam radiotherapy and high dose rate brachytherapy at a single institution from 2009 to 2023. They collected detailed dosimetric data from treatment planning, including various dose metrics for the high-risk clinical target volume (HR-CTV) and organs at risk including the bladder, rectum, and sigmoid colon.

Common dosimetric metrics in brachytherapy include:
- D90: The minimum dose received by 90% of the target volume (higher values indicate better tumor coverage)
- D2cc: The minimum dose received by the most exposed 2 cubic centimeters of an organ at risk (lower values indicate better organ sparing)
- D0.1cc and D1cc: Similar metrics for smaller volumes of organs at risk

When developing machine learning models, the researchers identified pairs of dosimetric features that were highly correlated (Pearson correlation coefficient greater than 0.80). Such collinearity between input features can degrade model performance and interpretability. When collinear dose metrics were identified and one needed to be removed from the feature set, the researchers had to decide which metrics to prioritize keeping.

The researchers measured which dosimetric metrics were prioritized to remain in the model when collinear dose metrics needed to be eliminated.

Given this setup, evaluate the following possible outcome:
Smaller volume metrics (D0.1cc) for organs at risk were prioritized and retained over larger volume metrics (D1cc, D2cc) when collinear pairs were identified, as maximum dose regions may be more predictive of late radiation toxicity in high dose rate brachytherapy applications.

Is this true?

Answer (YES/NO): NO